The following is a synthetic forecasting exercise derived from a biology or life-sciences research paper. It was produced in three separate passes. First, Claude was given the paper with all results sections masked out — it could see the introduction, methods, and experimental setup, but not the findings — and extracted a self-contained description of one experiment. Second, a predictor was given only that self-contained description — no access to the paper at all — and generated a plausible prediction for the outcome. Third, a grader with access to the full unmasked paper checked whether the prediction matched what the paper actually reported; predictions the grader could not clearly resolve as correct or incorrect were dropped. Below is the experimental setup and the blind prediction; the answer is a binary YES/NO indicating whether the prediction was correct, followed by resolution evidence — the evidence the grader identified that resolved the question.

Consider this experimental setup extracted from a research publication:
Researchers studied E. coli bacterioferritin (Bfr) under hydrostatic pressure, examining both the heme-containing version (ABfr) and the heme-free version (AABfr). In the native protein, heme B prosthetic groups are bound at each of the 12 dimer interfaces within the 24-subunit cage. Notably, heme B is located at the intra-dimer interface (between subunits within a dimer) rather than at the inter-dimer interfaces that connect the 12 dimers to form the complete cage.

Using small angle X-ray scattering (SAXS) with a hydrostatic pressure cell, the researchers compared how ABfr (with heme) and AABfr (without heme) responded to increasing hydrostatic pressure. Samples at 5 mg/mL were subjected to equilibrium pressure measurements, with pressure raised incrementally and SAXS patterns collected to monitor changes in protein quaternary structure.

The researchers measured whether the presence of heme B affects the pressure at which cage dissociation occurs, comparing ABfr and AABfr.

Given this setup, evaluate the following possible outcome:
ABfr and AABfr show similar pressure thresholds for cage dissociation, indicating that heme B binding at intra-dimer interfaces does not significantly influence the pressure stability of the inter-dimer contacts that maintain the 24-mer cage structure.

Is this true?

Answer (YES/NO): NO